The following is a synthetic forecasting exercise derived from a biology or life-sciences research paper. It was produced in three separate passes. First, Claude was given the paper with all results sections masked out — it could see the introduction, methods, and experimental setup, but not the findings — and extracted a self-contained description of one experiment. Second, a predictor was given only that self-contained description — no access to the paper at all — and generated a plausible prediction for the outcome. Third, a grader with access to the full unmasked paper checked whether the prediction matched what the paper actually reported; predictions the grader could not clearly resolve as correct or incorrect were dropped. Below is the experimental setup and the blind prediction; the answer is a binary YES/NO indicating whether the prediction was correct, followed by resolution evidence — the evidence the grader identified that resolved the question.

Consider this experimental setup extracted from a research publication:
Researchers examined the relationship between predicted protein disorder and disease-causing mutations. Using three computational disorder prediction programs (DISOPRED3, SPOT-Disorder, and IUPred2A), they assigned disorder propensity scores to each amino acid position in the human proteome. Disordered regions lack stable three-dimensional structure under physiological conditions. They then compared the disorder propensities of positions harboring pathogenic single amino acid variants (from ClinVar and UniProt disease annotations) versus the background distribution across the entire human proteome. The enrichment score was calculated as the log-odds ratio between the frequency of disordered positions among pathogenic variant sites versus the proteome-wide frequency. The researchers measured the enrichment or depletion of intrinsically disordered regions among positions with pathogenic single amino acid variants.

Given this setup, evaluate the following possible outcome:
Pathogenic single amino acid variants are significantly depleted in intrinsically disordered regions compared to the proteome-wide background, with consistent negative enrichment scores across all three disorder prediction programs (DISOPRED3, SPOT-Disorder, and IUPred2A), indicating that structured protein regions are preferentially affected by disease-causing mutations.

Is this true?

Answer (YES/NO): YES